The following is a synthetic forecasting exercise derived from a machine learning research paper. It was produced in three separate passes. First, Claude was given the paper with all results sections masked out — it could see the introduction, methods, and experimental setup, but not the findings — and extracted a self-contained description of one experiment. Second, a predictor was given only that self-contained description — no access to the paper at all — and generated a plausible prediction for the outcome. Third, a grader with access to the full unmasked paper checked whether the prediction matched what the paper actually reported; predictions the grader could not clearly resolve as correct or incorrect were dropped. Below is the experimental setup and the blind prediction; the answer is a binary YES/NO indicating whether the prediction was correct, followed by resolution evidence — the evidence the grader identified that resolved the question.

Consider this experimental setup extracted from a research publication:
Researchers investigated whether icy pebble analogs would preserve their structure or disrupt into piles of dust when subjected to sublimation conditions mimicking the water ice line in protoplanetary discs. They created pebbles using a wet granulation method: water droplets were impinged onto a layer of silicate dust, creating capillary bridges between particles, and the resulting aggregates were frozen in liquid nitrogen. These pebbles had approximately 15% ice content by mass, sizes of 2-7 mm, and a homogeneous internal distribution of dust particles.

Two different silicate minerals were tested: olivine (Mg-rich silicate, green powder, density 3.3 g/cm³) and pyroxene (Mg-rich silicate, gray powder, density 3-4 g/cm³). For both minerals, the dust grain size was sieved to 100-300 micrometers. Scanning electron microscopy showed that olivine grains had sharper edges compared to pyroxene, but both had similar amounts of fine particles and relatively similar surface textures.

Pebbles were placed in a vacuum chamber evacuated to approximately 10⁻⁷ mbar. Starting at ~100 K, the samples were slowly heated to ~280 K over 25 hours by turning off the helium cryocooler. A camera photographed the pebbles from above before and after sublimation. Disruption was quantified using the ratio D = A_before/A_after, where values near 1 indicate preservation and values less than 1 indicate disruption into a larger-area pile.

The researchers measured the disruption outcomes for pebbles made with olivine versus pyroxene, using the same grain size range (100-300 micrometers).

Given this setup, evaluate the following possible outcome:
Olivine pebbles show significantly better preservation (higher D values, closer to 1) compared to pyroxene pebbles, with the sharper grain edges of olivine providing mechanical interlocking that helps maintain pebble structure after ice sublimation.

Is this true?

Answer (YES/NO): NO